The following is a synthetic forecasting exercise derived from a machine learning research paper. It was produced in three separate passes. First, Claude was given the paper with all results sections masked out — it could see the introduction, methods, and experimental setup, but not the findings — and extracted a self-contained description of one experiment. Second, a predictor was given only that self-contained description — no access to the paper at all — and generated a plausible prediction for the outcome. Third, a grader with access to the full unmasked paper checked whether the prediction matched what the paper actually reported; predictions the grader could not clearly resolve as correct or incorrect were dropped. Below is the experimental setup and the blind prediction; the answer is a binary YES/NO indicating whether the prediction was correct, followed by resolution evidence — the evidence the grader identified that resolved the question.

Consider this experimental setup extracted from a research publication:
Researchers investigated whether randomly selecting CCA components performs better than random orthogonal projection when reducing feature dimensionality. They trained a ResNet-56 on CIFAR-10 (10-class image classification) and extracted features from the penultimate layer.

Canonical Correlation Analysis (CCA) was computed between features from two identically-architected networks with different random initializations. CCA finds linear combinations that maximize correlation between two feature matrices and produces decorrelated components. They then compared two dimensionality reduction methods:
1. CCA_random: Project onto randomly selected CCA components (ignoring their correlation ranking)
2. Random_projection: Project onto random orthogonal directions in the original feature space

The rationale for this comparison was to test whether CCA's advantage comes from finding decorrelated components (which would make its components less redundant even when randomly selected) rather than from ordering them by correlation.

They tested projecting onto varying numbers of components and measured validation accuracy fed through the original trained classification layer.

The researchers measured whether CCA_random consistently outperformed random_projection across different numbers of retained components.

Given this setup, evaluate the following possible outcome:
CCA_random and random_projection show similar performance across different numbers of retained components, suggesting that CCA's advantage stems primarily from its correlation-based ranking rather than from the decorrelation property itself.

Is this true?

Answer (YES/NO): NO